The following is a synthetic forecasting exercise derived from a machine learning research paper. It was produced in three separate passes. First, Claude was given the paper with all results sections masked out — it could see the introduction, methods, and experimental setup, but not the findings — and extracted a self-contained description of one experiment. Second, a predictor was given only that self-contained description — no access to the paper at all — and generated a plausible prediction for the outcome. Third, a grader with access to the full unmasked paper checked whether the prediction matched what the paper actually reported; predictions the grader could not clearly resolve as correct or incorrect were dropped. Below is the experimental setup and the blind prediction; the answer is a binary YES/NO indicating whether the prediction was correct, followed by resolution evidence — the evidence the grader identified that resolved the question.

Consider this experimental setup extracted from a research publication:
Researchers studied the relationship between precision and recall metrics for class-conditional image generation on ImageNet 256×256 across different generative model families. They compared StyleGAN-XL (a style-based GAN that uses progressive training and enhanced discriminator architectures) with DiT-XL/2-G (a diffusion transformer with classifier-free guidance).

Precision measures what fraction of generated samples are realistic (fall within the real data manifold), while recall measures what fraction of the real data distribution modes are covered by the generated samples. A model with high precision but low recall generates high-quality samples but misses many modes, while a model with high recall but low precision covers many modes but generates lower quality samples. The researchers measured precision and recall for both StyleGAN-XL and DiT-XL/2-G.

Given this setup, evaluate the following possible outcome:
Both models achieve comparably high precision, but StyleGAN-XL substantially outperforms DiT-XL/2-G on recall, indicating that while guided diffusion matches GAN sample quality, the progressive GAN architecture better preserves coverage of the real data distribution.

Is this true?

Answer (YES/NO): NO